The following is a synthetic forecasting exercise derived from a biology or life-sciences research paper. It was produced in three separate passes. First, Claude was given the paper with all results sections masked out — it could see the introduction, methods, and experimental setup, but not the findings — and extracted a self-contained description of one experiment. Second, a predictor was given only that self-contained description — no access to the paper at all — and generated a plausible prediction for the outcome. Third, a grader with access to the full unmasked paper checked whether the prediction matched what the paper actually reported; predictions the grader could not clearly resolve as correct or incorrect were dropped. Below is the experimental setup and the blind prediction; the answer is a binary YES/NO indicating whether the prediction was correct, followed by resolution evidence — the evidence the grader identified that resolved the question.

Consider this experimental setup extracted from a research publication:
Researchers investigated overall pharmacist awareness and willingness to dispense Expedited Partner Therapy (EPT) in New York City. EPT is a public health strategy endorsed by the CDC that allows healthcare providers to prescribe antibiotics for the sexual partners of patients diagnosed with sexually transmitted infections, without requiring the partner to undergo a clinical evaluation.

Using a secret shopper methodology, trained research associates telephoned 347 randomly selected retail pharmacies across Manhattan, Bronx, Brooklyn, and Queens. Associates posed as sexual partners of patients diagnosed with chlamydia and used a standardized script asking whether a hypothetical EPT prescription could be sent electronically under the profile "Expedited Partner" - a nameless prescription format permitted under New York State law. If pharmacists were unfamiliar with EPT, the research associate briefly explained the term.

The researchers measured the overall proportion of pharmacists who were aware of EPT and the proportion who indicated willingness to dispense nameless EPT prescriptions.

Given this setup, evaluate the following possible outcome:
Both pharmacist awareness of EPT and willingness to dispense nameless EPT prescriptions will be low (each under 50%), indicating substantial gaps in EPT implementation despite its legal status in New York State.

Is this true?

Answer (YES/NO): YES